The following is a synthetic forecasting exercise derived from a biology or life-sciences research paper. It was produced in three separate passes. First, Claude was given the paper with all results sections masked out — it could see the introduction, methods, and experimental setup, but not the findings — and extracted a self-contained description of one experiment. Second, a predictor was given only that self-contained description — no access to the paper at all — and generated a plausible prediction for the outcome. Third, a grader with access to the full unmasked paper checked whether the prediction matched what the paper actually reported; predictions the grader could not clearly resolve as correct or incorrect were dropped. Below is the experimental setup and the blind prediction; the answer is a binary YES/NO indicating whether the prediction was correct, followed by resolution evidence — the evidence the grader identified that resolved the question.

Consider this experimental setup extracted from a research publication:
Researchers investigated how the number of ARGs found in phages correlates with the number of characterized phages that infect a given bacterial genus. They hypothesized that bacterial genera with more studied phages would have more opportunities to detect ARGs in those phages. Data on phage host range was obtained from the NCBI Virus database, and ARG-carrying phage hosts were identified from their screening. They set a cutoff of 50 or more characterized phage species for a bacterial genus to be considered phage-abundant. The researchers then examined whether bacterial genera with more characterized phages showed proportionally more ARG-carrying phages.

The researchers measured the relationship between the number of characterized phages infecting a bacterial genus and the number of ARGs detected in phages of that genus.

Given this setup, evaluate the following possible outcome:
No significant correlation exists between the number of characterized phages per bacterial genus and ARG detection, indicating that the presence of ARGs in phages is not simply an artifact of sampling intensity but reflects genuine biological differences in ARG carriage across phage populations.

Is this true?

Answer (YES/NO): NO